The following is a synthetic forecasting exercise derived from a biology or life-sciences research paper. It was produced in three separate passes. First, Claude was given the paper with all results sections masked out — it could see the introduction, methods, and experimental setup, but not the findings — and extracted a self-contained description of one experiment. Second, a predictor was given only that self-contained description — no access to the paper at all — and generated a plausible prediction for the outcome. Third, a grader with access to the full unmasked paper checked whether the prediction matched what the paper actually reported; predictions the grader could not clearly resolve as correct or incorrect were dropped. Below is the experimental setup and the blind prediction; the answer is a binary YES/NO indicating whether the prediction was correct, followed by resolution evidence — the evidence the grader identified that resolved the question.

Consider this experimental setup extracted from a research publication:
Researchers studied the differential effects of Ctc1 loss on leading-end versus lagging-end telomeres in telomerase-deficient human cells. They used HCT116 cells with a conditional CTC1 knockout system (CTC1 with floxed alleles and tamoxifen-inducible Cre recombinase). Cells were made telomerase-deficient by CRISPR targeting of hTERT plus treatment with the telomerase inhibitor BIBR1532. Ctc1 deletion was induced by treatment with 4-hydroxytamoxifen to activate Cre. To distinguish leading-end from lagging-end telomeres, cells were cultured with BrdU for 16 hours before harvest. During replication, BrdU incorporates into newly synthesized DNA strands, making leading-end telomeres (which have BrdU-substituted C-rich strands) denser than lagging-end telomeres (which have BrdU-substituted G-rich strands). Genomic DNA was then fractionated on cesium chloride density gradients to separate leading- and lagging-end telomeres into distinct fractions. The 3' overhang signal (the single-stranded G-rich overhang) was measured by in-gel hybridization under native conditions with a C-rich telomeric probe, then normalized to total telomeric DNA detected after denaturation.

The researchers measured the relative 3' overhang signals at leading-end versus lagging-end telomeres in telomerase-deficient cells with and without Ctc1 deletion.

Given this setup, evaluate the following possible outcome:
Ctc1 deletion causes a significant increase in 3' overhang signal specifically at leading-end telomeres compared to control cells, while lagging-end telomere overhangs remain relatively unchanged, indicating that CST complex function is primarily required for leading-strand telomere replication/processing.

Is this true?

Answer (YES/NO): NO